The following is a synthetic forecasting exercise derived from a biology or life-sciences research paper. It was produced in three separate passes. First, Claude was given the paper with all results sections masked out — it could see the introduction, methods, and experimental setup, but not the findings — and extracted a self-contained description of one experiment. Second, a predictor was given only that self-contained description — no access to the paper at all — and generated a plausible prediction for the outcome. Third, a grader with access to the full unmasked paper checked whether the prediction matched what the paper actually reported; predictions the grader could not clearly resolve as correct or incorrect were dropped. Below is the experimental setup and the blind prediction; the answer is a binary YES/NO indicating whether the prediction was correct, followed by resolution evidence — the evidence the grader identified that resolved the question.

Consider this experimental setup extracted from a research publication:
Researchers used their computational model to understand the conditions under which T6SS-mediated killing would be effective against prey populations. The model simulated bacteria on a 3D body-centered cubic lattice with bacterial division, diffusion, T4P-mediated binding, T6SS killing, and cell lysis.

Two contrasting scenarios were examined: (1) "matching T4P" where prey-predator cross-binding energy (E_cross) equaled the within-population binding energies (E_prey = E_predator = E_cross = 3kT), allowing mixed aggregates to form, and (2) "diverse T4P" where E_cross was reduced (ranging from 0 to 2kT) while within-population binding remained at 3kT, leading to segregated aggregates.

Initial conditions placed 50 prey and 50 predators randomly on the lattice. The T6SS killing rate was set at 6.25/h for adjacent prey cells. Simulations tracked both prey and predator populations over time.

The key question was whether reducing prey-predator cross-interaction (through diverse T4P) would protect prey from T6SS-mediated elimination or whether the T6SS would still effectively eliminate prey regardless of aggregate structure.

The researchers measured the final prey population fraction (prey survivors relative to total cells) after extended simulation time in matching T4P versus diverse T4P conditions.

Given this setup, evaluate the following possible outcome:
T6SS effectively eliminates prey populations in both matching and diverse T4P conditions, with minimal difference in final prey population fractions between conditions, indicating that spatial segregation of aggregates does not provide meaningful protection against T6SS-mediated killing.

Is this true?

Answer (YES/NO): NO